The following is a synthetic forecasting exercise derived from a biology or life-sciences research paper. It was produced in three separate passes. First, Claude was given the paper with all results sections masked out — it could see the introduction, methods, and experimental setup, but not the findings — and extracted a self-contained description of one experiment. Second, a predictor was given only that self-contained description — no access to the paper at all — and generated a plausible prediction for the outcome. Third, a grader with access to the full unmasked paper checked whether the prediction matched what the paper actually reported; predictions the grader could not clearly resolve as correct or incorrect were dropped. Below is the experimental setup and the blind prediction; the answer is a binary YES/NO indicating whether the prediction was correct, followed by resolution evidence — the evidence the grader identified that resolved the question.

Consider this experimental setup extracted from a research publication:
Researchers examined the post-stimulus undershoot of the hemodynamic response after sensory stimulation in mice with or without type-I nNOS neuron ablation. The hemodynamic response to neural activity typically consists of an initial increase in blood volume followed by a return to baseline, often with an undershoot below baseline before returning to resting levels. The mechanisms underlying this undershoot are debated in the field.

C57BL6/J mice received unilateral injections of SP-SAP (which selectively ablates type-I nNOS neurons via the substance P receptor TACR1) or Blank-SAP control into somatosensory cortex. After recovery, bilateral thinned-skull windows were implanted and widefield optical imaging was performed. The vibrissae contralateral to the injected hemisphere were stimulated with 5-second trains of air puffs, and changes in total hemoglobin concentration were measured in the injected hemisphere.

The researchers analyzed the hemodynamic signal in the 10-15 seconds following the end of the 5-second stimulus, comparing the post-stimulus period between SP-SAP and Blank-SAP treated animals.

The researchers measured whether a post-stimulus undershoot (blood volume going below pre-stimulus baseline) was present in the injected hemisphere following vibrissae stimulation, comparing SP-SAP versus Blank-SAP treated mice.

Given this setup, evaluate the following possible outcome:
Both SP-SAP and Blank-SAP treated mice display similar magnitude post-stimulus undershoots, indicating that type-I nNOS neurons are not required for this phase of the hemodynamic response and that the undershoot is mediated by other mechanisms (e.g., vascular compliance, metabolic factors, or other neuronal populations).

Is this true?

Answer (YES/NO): NO